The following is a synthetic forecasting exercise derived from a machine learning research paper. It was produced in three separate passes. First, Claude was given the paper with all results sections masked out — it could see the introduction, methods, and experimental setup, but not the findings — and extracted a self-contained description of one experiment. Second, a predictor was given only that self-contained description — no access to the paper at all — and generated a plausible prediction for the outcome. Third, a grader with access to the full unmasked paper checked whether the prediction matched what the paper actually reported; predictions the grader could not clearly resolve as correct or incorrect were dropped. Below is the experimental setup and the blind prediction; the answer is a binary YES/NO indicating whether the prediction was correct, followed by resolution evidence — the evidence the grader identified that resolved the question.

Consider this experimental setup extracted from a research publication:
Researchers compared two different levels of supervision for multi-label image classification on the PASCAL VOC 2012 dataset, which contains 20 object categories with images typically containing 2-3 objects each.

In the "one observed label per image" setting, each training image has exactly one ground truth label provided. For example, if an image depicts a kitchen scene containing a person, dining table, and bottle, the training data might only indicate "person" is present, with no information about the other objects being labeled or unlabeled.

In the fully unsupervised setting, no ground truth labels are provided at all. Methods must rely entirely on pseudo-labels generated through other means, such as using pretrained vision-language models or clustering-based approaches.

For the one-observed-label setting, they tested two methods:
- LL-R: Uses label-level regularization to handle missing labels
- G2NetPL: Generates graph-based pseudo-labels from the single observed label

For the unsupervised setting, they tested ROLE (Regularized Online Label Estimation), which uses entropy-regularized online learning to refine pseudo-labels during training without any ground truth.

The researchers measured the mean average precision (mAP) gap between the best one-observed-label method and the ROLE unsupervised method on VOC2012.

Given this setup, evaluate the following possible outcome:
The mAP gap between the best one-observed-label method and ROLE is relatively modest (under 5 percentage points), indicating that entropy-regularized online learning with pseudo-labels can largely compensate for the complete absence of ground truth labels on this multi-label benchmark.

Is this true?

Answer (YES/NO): NO